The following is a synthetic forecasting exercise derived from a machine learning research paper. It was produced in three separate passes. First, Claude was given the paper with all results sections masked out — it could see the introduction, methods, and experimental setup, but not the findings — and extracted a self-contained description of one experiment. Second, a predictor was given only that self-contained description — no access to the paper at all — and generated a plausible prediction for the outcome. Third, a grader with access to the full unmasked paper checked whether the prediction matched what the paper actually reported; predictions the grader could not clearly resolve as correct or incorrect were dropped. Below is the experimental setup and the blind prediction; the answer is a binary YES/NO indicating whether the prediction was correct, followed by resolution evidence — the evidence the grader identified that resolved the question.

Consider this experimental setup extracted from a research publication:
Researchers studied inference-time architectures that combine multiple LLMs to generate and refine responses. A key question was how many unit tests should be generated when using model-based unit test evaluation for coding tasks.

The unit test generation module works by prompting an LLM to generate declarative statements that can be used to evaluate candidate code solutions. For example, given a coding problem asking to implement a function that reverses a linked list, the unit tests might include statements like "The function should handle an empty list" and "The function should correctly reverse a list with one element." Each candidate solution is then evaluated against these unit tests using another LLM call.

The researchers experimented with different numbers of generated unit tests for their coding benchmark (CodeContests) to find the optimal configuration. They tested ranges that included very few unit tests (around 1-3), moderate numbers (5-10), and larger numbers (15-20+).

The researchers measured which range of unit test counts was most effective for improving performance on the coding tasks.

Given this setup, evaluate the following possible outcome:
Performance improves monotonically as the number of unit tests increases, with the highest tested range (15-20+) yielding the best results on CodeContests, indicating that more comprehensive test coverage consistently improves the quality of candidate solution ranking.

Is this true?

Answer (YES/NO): NO